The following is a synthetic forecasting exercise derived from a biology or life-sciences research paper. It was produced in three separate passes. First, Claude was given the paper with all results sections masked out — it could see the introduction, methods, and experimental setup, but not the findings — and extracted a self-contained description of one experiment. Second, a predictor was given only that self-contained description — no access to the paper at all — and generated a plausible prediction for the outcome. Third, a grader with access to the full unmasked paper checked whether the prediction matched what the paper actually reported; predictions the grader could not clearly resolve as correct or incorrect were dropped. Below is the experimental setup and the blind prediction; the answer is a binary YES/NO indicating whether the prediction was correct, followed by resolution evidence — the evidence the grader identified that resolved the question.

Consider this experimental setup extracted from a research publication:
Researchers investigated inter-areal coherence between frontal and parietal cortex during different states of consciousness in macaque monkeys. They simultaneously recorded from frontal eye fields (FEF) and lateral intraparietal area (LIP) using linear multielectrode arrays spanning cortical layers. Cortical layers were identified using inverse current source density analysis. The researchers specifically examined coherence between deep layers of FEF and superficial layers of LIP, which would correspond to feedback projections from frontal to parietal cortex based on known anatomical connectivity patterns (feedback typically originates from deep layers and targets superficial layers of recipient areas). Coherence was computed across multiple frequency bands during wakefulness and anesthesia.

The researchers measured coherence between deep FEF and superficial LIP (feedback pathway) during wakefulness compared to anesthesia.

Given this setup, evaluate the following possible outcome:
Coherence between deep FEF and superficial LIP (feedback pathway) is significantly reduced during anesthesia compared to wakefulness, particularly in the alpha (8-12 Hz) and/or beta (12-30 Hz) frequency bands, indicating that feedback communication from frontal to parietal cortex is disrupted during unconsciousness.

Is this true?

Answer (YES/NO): YES